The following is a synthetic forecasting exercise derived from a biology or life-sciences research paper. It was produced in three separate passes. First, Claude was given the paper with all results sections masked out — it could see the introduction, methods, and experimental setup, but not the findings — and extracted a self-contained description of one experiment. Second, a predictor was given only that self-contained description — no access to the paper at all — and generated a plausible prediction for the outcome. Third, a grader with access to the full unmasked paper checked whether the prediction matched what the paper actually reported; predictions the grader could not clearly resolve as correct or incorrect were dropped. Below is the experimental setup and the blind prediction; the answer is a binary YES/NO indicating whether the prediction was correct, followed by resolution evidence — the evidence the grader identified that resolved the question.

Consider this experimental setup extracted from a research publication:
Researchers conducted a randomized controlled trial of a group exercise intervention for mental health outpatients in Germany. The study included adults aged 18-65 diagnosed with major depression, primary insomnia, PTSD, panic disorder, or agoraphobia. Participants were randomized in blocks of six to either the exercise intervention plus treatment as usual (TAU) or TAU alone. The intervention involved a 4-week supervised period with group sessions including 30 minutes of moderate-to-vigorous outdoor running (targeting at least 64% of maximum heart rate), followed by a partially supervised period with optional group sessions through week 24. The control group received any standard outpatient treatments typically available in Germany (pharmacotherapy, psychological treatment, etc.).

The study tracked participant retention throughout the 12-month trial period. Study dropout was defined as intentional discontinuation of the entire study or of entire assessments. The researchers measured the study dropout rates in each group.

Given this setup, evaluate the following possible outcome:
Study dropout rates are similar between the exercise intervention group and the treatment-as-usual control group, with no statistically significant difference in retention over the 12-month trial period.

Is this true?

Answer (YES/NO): NO